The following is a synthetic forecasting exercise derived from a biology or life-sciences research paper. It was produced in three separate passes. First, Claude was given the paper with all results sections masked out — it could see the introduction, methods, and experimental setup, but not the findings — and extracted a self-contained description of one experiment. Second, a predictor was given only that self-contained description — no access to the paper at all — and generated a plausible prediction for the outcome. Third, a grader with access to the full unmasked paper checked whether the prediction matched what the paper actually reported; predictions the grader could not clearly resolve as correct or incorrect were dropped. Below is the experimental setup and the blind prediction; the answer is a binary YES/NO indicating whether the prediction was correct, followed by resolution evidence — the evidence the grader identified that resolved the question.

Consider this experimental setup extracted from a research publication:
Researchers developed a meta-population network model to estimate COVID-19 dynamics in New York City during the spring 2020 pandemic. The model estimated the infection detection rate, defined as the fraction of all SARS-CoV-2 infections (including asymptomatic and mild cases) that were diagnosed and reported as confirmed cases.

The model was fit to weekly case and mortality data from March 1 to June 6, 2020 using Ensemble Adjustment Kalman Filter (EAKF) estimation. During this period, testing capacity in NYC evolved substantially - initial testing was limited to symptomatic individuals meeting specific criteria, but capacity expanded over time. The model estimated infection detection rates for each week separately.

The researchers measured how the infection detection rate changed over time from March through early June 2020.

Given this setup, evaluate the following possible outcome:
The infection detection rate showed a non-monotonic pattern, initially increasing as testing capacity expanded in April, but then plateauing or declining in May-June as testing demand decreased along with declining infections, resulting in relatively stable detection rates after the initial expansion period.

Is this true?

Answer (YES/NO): NO